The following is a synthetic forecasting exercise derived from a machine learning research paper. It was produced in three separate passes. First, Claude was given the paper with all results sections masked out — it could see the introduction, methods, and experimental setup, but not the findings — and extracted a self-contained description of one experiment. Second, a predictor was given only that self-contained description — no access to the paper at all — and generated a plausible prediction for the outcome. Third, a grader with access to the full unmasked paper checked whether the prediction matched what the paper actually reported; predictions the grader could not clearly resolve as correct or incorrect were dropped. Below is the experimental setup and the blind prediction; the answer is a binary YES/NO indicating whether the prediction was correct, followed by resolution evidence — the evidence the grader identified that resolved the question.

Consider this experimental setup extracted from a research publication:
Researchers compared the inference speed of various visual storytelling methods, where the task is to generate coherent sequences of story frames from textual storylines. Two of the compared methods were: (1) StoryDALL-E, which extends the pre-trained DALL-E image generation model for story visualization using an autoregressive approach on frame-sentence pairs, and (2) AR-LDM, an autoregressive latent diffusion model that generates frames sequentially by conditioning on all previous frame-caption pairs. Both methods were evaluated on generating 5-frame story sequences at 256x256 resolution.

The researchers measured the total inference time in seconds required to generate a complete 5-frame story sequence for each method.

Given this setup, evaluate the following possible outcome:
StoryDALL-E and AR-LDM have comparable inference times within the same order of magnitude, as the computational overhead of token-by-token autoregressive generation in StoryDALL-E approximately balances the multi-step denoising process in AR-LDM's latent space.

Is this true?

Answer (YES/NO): NO